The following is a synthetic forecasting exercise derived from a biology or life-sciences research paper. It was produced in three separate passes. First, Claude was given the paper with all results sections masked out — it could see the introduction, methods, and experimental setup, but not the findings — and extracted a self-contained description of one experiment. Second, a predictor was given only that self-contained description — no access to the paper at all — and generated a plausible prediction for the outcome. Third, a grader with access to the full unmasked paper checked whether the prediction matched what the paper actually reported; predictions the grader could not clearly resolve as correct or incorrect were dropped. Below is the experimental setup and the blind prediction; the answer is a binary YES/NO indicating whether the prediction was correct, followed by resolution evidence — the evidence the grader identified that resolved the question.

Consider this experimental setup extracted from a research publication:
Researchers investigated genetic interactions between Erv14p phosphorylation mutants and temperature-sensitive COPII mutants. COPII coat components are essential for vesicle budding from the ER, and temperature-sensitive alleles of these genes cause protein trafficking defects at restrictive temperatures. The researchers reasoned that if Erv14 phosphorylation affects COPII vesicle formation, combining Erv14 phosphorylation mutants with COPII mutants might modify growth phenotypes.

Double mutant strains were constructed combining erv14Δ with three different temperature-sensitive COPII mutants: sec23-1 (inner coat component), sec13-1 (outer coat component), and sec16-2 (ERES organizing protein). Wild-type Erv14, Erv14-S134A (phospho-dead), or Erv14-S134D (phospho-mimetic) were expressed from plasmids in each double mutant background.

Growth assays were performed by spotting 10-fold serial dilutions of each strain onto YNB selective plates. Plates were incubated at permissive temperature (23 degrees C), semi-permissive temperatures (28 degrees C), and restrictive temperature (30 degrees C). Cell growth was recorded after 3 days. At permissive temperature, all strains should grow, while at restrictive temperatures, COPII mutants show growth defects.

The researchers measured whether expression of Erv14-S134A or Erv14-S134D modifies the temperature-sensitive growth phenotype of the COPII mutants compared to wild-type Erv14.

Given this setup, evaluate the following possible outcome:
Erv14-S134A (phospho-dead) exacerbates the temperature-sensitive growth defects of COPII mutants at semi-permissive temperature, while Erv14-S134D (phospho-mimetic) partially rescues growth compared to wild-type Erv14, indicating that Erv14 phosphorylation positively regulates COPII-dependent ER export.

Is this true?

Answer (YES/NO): NO